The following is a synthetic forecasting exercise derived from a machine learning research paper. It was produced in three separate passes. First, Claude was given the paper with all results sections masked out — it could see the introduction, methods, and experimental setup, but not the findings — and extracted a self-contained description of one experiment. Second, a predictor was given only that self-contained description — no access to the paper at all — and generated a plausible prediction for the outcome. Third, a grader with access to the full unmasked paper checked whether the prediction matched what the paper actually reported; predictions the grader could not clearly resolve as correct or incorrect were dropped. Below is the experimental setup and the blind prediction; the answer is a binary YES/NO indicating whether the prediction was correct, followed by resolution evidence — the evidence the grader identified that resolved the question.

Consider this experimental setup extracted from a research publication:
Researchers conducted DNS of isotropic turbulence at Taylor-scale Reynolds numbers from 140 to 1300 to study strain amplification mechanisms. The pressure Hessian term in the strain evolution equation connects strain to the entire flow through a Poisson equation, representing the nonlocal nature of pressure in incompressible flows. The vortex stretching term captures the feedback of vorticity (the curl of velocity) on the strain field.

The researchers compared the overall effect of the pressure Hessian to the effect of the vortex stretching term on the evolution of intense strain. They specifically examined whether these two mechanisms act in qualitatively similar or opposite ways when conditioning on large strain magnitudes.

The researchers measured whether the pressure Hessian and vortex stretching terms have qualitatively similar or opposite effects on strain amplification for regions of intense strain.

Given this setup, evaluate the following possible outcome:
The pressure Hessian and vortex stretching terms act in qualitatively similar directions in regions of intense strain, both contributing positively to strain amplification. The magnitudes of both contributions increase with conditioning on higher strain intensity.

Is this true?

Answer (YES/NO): NO